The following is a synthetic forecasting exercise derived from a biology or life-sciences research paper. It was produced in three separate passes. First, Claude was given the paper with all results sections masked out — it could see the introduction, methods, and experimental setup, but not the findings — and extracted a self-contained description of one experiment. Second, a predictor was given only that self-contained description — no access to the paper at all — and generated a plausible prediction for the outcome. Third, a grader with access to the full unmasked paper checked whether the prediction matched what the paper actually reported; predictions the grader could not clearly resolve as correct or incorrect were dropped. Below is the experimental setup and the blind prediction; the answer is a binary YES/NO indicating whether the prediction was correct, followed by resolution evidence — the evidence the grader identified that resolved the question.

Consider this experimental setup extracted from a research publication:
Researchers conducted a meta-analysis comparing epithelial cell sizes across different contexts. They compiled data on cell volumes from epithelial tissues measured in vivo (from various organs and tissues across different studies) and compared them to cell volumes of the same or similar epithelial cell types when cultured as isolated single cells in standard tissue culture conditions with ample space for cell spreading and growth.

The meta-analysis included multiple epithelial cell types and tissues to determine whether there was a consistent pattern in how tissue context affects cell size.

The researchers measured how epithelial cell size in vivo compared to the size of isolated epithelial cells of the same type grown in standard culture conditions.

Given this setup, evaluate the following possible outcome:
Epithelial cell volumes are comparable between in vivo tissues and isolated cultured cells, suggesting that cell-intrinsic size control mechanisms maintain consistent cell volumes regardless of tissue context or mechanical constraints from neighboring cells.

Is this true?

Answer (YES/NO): NO